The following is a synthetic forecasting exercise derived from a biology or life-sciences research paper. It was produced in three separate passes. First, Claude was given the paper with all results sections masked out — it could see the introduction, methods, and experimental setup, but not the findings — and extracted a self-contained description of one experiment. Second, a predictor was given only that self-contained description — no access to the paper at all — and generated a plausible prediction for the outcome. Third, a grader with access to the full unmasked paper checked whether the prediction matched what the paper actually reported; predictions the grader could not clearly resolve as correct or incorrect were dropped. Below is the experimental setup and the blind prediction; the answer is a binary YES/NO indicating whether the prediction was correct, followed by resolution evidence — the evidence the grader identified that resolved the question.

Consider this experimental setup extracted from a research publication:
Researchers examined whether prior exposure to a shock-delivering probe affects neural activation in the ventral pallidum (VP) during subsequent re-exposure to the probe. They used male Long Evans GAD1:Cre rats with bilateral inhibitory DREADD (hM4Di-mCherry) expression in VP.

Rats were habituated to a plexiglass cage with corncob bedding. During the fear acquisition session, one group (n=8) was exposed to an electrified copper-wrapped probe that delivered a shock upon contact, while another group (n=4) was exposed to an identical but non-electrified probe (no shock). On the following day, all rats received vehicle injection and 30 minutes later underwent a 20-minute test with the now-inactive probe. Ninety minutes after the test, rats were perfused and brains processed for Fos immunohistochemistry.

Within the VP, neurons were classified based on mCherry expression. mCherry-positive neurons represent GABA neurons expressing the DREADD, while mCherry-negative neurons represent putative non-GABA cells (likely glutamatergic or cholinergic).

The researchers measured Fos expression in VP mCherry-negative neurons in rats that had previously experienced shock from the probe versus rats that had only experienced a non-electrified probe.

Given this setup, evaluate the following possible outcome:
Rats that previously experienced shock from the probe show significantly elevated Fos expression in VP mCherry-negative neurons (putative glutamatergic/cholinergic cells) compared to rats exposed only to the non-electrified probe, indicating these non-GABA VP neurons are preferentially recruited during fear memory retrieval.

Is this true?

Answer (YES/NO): NO